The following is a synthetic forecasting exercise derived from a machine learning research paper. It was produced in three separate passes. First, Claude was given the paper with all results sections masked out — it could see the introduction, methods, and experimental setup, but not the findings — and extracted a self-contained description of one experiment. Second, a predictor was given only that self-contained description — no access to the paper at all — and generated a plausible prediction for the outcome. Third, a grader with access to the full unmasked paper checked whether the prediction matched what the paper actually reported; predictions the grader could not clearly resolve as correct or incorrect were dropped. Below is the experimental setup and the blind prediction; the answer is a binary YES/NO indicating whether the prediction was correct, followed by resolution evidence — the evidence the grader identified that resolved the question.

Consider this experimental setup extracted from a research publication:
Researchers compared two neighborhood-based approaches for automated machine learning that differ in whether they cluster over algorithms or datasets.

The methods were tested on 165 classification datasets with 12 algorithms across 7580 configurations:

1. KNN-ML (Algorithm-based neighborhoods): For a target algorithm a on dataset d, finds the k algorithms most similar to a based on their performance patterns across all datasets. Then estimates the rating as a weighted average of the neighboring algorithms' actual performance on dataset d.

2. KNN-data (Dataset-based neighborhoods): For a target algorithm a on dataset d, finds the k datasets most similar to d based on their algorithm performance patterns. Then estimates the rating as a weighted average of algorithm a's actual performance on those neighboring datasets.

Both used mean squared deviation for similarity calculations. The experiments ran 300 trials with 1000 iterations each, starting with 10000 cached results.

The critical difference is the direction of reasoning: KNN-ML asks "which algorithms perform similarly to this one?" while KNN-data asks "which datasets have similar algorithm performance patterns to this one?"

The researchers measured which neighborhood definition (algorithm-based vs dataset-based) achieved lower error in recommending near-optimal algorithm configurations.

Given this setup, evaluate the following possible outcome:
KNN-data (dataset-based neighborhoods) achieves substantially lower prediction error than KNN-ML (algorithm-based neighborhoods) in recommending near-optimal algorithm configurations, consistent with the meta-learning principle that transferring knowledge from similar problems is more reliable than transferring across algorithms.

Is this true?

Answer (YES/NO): NO